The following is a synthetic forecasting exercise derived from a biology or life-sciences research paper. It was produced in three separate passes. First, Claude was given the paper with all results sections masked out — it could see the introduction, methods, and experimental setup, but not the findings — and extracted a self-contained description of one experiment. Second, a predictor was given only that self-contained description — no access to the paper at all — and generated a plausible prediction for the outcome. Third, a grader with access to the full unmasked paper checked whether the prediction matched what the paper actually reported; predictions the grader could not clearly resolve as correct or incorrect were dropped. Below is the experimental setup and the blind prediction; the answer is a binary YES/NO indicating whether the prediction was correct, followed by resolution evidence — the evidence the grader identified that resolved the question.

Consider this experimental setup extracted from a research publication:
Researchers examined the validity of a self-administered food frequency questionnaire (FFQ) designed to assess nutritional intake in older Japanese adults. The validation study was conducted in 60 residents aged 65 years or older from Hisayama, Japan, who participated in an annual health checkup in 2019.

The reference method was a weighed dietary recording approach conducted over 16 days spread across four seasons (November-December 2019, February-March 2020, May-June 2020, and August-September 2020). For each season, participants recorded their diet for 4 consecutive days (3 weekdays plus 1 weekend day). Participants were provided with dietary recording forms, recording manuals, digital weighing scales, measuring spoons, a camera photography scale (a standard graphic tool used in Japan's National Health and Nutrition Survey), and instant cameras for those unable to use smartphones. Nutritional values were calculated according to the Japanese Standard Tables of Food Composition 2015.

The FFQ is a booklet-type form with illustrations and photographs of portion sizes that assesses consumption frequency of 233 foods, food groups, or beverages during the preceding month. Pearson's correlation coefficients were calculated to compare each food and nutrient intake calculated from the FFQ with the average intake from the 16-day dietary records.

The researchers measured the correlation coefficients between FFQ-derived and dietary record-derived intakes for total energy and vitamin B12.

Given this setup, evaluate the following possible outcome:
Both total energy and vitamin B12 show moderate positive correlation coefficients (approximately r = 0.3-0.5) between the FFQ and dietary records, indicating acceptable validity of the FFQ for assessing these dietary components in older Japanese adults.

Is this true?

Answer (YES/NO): NO